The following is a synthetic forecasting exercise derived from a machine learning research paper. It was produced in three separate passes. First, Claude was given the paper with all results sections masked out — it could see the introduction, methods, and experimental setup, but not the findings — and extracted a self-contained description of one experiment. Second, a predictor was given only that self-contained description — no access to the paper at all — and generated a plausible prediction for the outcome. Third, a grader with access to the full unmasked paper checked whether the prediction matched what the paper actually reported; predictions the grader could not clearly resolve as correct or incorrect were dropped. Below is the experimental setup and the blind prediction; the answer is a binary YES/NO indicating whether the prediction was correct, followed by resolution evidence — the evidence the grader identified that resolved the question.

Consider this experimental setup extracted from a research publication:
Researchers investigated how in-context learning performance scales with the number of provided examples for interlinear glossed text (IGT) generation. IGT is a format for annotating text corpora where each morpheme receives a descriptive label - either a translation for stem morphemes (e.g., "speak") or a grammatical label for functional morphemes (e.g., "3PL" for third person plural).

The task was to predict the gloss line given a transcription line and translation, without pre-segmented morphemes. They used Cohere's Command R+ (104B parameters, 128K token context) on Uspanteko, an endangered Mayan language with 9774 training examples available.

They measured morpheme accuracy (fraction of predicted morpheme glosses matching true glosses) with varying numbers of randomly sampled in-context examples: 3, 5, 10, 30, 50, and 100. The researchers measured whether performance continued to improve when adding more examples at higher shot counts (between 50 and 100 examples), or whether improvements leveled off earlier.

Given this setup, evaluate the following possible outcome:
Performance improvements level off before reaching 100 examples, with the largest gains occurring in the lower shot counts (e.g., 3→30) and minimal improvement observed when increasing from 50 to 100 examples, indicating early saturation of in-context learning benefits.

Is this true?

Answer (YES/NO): NO